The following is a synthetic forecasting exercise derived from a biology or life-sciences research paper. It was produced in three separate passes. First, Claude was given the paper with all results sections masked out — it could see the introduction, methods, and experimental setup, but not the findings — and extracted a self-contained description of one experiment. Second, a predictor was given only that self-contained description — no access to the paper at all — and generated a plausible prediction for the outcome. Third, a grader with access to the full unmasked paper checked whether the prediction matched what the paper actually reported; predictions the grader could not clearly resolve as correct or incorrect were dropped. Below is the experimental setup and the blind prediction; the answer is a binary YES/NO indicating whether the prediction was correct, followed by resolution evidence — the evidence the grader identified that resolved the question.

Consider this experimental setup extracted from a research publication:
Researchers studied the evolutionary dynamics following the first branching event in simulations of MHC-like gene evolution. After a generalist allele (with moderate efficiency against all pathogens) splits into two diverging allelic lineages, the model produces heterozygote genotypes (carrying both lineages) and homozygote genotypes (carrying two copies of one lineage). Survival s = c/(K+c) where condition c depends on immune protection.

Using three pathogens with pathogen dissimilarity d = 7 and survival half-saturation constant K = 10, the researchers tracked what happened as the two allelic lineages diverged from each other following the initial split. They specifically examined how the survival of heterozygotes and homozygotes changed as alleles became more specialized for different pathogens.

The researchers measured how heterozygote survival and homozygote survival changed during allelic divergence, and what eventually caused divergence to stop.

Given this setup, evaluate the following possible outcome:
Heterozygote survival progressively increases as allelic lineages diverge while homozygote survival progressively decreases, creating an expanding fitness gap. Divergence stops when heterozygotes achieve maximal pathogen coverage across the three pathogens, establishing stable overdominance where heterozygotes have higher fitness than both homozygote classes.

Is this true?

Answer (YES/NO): NO